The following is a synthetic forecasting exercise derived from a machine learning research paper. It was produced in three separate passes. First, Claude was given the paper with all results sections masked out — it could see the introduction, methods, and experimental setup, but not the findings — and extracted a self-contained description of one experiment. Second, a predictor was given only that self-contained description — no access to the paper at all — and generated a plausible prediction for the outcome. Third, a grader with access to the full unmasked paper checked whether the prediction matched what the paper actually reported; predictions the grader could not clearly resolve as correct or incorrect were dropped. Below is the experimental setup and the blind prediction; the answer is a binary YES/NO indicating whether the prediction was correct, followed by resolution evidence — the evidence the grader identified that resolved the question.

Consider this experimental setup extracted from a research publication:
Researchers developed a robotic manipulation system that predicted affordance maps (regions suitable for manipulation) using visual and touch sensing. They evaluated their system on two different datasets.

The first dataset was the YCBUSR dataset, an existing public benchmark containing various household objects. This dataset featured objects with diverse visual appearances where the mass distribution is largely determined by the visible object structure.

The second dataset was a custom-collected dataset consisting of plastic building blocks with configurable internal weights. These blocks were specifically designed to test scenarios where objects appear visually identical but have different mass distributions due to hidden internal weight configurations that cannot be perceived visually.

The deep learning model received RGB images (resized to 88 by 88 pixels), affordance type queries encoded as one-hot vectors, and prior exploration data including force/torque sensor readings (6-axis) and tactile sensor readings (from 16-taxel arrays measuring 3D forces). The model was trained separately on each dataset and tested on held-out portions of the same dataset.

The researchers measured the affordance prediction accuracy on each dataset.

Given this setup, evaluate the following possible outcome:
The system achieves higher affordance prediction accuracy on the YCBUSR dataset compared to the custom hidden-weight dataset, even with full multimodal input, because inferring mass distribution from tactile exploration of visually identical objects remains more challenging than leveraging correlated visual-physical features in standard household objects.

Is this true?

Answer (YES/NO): YES